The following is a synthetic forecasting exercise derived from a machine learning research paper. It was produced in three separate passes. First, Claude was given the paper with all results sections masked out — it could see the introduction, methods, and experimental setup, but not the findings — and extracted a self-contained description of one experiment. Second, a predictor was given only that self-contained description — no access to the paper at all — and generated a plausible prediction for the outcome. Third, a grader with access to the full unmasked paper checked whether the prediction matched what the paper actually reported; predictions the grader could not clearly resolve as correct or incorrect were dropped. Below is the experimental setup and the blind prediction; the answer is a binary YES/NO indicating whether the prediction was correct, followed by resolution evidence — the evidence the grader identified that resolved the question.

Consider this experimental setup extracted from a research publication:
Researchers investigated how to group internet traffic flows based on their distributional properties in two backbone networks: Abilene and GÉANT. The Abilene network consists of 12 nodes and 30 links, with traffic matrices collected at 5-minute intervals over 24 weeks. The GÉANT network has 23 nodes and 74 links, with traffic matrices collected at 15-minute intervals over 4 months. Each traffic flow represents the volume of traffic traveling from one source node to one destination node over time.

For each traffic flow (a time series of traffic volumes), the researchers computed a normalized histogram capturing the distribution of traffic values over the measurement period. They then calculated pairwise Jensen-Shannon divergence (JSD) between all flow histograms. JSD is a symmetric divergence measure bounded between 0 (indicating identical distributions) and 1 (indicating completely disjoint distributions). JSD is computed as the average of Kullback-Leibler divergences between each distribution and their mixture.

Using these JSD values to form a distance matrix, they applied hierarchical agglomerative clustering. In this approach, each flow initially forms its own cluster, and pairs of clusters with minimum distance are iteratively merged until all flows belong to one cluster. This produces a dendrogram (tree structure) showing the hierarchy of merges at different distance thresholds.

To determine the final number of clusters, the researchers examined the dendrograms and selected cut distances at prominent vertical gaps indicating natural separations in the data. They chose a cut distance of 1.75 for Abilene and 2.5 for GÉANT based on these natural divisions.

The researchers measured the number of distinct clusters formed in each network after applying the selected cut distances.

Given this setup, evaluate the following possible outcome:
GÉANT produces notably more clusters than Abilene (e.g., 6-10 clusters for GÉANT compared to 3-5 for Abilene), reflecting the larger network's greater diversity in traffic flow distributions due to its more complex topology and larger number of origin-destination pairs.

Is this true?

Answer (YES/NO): NO